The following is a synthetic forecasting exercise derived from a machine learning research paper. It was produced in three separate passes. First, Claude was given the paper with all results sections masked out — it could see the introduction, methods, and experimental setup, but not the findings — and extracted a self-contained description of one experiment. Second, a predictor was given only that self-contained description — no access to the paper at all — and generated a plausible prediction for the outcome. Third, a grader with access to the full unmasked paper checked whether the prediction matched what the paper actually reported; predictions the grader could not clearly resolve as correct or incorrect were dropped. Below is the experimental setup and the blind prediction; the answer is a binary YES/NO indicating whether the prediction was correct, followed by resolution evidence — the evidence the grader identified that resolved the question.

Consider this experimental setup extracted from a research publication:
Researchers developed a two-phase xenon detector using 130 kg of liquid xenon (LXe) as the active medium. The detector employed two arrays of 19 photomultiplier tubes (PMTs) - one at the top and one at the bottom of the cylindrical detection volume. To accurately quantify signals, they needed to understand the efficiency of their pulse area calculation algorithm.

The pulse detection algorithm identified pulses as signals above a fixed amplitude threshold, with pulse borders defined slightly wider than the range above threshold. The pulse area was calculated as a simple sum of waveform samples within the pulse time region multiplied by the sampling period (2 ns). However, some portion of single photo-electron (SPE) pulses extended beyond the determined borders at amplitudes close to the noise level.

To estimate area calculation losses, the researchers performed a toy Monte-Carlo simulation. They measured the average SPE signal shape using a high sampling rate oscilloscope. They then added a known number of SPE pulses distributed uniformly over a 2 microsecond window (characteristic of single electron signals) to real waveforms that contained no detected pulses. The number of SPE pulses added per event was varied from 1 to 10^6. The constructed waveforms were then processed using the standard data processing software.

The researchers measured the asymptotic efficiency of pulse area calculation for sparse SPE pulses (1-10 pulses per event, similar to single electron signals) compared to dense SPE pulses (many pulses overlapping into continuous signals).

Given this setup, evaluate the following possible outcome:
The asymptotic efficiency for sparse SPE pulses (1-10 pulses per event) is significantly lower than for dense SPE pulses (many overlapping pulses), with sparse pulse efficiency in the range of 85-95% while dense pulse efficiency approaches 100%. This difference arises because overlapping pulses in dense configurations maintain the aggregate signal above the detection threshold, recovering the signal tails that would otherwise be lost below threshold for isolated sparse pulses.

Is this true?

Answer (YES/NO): NO